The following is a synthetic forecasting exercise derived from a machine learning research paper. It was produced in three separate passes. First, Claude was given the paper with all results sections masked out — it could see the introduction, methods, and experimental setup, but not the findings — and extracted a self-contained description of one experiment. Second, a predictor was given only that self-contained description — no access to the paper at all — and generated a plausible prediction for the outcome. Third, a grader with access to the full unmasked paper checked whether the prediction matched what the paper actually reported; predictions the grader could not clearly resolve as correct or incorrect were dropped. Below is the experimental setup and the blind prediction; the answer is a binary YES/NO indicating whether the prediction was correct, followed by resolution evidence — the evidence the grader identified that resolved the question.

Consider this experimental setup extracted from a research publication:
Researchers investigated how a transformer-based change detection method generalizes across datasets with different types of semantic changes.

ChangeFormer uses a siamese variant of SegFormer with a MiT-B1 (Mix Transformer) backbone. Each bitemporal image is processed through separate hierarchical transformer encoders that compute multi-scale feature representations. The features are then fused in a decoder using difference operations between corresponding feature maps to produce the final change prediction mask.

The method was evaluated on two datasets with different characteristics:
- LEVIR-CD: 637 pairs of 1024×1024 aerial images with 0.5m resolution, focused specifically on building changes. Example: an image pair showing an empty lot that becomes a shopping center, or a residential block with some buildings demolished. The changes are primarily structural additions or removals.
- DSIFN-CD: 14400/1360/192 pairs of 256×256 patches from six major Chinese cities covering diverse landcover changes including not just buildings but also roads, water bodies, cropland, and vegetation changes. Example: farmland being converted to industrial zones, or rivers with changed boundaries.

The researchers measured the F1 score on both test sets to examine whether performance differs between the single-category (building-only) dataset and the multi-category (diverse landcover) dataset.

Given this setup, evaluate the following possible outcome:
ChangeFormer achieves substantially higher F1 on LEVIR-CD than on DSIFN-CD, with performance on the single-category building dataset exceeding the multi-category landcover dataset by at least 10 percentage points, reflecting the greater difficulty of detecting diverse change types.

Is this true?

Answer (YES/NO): NO